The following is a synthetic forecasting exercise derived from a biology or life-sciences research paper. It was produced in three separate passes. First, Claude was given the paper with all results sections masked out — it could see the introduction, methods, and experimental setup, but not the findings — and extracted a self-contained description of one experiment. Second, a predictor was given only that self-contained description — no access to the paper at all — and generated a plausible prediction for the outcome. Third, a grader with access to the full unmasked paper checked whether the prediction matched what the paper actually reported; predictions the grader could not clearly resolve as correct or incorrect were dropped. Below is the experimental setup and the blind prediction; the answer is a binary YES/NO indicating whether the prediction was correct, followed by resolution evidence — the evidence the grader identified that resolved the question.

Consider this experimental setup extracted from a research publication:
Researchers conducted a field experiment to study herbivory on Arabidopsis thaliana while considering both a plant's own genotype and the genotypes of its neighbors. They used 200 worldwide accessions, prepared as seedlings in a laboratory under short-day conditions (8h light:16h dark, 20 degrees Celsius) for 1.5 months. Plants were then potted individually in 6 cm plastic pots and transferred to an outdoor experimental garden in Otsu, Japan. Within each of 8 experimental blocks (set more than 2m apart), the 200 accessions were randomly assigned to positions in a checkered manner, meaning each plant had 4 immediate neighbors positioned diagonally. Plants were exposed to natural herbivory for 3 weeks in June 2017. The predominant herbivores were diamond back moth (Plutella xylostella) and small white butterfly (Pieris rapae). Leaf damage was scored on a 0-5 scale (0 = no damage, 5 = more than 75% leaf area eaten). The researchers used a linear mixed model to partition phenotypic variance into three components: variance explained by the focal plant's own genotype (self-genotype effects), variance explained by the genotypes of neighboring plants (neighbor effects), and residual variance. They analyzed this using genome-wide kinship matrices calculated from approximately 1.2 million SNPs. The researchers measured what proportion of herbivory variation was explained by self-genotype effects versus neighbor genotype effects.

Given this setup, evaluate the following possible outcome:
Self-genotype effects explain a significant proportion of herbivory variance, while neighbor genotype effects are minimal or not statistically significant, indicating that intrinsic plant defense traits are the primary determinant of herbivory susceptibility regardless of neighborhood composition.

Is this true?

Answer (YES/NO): NO